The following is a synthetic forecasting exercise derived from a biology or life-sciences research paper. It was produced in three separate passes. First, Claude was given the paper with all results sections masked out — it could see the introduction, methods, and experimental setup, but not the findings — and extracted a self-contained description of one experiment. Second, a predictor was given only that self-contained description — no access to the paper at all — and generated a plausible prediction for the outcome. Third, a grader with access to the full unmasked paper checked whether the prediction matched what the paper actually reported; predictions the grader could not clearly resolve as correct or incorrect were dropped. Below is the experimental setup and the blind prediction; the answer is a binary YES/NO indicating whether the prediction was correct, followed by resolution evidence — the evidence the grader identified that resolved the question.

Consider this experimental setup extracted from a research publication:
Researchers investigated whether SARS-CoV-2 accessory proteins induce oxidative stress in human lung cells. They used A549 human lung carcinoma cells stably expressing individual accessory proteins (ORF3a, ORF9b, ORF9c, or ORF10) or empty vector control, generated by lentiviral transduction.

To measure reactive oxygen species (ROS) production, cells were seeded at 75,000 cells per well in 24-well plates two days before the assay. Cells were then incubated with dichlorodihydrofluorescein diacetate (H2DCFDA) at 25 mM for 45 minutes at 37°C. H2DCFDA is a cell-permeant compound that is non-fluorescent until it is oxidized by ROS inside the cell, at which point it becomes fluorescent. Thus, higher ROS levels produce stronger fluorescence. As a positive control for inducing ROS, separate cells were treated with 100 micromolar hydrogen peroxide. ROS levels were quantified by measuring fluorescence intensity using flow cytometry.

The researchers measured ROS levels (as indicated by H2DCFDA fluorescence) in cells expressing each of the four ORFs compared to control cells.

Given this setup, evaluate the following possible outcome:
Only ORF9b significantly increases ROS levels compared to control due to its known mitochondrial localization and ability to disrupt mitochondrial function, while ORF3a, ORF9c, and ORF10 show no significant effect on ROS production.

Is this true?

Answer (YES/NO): NO